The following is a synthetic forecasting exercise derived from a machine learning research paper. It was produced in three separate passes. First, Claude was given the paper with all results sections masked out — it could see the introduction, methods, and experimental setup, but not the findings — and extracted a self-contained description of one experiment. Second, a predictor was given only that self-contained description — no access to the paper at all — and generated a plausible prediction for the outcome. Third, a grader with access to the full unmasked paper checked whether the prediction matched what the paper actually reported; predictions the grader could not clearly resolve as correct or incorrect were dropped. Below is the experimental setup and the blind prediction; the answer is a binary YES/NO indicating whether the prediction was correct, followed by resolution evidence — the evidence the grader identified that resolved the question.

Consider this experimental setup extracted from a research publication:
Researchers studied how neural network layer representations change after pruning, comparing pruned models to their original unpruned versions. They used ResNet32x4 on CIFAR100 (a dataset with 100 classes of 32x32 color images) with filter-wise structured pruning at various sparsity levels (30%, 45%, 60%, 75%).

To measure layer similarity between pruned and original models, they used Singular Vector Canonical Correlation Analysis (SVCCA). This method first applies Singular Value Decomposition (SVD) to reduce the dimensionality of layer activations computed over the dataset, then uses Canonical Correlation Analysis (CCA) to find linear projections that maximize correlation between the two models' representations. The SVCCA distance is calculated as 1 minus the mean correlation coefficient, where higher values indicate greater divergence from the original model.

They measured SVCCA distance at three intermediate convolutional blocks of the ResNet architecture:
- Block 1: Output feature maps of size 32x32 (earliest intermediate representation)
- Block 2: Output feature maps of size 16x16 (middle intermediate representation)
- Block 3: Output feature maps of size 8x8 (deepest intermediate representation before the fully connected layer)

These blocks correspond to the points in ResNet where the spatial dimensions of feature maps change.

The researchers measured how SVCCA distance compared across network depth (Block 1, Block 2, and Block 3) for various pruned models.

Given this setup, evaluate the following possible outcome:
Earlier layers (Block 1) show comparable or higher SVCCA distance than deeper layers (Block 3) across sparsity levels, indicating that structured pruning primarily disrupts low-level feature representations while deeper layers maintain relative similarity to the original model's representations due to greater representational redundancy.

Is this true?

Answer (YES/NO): NO